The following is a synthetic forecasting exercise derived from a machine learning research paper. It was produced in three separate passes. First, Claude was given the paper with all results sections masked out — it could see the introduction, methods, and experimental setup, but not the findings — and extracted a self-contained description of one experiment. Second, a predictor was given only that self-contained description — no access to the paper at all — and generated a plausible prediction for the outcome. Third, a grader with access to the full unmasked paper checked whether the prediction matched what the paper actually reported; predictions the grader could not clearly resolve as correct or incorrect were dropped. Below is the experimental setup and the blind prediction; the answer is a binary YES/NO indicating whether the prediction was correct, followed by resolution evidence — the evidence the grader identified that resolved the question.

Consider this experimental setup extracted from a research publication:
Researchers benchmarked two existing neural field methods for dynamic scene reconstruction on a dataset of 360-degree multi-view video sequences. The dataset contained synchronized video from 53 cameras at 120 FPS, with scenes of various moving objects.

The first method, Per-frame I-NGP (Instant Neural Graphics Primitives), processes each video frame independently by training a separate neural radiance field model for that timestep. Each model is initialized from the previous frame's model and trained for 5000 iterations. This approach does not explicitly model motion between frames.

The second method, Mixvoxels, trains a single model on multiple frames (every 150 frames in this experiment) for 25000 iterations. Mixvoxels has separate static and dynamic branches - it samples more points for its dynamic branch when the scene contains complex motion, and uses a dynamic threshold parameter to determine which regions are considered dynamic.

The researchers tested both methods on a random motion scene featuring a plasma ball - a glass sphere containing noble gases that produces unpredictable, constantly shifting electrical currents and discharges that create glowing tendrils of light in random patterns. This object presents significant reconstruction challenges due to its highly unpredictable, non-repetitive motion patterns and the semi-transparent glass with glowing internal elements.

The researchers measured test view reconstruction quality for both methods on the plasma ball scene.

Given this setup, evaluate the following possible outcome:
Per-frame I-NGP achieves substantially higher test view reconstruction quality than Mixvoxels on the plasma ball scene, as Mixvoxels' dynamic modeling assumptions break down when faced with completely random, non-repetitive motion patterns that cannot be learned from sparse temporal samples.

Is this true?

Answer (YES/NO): NO